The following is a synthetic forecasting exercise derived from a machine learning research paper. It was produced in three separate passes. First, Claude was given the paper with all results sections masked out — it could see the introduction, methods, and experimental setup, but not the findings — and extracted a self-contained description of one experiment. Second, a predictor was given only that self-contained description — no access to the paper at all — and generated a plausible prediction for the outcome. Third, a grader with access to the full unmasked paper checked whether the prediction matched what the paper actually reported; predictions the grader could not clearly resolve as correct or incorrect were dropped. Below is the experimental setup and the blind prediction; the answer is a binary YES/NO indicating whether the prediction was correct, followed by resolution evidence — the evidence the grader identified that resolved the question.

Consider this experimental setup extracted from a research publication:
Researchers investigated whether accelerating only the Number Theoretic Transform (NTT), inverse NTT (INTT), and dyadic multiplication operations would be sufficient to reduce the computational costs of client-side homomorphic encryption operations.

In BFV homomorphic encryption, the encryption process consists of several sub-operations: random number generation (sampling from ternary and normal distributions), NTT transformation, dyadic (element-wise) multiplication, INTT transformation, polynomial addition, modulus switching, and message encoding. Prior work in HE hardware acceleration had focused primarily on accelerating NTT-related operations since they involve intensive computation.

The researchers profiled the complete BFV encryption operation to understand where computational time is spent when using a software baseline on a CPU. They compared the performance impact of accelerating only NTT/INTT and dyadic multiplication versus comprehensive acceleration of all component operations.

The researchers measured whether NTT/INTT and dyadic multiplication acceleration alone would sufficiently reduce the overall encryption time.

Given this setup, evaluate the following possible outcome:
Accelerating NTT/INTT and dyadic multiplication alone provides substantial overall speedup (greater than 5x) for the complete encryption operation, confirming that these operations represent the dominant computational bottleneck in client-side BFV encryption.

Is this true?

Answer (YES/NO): NO